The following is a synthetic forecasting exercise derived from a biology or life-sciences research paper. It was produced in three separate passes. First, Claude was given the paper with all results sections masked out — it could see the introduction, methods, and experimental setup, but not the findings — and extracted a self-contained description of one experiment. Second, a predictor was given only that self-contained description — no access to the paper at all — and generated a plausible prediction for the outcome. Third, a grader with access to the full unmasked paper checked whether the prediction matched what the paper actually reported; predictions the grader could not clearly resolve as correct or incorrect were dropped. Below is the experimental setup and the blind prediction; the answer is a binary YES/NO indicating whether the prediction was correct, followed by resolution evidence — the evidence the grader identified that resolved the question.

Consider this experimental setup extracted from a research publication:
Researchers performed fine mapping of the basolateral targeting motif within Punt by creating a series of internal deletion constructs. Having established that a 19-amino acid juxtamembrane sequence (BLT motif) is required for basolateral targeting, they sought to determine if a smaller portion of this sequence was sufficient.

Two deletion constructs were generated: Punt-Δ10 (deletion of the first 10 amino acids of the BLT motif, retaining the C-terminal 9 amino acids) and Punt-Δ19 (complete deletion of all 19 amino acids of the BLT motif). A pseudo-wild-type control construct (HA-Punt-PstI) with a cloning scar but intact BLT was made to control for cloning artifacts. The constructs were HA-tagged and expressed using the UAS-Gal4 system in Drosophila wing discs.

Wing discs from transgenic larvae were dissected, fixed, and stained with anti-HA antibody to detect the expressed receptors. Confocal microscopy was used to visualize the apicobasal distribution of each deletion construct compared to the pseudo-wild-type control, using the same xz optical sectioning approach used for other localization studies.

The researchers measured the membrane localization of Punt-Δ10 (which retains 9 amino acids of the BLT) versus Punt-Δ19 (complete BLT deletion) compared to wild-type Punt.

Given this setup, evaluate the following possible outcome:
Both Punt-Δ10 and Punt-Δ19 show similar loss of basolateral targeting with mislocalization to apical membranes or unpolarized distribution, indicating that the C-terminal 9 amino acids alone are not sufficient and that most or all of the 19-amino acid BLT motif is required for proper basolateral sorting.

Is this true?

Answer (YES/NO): NO